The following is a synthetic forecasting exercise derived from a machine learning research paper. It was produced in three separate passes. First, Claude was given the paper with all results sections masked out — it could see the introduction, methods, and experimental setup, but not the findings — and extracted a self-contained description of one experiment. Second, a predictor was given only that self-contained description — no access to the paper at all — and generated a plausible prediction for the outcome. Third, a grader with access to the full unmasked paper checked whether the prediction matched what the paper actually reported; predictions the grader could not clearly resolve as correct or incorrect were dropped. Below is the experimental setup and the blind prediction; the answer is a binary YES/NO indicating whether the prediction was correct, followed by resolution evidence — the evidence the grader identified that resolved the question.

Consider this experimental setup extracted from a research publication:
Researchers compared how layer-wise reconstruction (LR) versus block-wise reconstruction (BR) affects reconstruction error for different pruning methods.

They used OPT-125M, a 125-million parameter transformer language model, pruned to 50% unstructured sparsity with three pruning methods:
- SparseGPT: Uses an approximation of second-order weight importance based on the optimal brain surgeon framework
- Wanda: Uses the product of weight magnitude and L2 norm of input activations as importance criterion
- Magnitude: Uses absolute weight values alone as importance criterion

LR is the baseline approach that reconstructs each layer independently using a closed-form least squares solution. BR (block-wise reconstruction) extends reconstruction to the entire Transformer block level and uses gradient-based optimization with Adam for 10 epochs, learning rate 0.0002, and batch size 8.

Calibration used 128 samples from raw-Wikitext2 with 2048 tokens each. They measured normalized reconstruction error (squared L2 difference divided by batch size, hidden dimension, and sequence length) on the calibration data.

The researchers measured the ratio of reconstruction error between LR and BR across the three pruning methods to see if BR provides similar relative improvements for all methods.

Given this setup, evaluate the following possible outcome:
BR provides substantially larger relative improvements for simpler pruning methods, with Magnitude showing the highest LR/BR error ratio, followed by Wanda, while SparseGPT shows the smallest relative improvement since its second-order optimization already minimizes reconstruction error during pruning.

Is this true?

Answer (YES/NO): YES